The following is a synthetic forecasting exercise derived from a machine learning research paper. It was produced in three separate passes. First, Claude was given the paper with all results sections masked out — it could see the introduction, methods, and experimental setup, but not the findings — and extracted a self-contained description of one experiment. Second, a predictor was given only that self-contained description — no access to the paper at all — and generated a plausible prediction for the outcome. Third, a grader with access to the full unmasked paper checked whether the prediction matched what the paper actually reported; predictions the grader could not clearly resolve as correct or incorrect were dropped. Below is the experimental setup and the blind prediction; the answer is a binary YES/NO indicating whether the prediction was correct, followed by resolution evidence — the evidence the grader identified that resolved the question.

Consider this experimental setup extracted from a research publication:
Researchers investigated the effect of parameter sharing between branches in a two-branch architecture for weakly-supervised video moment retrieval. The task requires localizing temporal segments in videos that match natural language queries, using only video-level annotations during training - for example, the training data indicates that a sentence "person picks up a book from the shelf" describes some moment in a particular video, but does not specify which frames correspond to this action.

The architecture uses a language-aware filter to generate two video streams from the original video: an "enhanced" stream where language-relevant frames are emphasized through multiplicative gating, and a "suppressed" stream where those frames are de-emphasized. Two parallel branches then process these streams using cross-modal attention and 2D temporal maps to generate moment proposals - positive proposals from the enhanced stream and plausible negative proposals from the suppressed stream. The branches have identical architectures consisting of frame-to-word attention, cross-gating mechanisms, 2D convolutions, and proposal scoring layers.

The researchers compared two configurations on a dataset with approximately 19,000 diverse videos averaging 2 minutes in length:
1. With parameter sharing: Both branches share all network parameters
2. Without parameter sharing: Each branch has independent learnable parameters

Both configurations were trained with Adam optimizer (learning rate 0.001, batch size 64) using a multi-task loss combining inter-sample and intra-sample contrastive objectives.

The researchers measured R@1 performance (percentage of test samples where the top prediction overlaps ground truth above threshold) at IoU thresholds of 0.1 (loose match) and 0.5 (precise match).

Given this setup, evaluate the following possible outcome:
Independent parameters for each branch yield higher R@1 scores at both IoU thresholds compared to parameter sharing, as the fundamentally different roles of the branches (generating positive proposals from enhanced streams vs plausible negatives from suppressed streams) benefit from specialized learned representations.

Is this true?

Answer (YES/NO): NO